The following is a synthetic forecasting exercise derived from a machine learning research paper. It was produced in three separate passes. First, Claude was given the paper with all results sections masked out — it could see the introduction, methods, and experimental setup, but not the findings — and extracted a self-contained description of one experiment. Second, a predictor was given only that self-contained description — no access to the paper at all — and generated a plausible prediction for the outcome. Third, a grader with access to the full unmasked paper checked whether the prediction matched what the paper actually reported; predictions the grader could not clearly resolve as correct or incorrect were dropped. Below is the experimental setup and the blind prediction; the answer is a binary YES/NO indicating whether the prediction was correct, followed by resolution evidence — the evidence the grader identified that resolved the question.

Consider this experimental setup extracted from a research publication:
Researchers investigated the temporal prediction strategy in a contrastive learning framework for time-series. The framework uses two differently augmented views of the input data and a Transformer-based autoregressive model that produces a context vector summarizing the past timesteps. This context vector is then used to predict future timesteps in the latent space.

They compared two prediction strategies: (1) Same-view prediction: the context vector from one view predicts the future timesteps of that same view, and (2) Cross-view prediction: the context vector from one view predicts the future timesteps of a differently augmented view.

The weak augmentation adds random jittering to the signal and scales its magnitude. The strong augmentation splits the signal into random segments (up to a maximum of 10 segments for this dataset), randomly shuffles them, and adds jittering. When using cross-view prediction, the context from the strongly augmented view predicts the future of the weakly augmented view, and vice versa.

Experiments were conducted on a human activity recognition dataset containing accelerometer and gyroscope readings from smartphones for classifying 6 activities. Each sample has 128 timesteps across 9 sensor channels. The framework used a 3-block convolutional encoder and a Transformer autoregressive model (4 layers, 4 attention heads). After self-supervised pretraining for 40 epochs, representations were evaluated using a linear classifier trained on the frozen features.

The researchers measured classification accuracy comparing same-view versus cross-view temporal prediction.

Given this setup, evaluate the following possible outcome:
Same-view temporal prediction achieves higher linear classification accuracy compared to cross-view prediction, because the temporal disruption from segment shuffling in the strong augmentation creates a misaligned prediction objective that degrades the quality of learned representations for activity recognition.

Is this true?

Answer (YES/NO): NO